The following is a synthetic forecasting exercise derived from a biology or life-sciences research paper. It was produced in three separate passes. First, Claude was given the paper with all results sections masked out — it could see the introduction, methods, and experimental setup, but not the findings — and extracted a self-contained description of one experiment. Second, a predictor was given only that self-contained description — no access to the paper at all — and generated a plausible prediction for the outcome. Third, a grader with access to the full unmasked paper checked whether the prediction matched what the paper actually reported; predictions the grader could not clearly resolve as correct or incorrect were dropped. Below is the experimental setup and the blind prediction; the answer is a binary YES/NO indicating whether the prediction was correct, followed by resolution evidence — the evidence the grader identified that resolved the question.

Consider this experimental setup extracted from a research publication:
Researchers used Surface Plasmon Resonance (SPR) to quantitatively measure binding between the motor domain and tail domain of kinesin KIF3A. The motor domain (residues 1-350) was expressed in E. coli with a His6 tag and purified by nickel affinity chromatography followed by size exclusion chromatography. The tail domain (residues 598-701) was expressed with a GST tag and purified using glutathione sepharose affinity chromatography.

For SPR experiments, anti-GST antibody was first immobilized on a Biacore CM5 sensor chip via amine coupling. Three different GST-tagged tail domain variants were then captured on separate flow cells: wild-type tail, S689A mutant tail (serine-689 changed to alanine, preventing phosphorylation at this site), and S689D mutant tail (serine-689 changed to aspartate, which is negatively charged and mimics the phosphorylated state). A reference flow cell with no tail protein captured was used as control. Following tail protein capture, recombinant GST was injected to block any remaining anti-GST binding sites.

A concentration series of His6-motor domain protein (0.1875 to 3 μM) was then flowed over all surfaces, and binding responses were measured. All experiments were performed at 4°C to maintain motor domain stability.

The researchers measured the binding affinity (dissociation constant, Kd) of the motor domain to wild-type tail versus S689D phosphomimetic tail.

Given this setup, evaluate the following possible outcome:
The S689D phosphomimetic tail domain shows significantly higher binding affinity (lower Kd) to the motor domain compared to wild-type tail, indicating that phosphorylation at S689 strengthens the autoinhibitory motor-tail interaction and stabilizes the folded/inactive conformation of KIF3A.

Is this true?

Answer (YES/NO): NO